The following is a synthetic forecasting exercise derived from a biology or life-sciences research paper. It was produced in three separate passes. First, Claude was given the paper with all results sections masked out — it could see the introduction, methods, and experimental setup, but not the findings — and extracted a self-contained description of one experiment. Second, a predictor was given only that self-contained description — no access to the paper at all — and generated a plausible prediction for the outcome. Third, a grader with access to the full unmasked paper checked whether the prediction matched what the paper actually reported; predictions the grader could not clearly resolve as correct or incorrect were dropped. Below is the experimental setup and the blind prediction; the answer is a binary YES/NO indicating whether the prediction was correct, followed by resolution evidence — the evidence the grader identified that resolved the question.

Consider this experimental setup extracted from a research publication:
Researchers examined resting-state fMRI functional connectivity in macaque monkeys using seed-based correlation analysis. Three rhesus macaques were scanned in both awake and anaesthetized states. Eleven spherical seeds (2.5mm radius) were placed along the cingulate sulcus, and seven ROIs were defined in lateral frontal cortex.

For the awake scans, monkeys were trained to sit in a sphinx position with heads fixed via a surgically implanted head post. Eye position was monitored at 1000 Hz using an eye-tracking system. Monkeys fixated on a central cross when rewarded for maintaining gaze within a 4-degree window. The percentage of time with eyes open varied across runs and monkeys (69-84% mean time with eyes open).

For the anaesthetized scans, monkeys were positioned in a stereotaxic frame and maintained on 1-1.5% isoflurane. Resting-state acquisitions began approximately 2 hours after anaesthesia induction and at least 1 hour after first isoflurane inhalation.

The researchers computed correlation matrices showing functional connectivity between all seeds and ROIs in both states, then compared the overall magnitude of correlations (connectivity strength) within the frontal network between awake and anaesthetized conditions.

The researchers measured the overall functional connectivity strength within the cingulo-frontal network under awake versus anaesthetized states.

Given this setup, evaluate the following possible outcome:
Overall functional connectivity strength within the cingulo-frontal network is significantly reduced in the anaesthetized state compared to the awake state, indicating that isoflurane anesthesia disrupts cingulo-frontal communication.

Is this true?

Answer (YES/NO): YES